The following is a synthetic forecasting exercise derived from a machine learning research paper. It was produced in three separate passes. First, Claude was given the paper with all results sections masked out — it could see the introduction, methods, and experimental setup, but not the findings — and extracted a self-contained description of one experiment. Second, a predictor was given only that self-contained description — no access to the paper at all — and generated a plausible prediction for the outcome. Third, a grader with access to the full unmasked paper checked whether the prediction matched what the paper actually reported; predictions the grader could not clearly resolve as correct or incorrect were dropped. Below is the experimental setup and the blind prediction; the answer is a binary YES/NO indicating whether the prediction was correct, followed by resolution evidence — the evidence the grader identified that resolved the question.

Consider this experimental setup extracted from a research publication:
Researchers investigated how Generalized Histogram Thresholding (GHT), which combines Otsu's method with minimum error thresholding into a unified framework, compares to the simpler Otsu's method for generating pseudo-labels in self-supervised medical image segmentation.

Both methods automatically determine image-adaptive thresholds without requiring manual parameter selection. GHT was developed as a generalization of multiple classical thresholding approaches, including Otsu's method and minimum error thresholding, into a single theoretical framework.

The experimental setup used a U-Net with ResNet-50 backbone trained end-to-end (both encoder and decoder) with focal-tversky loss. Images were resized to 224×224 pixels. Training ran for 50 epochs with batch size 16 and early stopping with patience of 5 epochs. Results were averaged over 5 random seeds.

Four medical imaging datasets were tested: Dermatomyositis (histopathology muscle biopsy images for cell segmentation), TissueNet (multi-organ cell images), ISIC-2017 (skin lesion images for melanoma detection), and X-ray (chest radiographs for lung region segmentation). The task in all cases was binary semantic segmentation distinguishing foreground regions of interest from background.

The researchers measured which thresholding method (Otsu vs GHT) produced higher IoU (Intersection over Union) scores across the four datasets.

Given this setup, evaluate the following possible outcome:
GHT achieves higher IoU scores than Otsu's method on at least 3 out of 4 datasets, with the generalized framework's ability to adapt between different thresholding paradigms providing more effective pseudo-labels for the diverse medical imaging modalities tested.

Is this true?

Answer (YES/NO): NO